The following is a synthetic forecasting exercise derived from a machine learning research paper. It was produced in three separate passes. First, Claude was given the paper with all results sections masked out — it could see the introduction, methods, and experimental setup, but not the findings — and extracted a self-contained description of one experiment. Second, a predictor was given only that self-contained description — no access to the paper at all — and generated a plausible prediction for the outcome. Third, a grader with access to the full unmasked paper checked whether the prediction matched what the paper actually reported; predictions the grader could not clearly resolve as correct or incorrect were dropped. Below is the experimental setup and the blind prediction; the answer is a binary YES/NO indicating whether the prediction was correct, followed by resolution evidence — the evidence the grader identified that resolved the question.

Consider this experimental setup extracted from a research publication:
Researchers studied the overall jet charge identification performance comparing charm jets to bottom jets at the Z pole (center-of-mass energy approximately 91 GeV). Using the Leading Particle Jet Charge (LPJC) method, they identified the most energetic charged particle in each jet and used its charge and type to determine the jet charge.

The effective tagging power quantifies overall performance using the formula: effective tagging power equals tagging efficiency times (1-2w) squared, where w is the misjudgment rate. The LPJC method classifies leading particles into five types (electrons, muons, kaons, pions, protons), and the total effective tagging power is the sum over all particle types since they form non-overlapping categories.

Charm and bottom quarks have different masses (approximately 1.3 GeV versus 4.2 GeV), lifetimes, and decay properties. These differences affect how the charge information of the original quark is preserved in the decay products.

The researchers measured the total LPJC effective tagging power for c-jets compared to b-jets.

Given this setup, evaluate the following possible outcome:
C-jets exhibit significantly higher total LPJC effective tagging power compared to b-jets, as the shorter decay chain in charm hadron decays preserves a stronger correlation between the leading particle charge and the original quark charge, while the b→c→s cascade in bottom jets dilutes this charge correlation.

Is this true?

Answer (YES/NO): YES